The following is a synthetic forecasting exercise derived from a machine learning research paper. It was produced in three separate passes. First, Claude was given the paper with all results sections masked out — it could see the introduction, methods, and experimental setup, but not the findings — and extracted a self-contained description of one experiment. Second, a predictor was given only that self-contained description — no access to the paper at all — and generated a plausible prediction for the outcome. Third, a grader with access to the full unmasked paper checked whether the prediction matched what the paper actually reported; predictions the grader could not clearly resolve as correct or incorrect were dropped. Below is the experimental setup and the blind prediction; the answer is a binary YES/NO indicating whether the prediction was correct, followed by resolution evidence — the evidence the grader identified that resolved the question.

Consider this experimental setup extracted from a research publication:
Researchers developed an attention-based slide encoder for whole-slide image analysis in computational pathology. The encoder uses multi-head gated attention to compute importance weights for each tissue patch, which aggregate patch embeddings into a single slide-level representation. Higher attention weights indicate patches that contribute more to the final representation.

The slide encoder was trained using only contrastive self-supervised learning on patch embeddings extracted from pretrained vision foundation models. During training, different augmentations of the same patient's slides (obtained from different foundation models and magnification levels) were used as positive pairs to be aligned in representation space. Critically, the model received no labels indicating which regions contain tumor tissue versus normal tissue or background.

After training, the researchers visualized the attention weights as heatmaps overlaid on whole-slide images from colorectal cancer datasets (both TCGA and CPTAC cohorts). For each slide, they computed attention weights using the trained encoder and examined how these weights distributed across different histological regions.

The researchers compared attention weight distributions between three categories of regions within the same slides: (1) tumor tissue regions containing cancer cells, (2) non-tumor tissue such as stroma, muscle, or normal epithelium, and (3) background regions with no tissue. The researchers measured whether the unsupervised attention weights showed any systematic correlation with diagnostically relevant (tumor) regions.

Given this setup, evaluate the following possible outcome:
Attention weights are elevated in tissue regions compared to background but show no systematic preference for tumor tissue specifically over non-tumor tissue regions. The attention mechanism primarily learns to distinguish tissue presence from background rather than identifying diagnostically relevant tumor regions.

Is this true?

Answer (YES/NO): NO